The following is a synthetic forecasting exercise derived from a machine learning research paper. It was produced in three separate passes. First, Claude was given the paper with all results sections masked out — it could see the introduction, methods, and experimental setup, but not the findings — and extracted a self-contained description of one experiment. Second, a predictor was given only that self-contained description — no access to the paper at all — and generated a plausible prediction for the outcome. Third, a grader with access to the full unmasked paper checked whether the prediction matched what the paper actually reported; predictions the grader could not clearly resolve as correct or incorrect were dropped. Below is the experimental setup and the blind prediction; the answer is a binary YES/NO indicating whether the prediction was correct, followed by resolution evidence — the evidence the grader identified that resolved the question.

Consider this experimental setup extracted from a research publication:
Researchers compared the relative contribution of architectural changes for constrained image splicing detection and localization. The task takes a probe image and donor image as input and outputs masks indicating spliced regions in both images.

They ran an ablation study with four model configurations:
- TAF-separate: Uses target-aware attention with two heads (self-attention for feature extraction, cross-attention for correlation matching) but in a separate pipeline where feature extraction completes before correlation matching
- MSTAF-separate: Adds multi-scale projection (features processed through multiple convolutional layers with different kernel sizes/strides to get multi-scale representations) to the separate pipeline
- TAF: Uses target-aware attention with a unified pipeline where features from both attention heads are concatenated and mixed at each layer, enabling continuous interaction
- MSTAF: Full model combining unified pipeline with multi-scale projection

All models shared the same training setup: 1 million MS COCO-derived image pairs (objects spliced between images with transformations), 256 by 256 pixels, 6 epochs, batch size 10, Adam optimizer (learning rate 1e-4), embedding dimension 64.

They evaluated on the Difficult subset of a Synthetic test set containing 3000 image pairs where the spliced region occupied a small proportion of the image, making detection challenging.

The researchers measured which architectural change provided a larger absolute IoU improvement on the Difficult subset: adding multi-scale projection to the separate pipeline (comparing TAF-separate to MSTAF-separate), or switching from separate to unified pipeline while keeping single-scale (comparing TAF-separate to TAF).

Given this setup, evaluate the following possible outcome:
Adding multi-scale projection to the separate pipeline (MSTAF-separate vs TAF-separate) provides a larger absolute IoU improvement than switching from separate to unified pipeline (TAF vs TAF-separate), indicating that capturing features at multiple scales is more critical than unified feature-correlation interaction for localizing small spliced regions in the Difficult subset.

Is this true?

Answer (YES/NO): NO